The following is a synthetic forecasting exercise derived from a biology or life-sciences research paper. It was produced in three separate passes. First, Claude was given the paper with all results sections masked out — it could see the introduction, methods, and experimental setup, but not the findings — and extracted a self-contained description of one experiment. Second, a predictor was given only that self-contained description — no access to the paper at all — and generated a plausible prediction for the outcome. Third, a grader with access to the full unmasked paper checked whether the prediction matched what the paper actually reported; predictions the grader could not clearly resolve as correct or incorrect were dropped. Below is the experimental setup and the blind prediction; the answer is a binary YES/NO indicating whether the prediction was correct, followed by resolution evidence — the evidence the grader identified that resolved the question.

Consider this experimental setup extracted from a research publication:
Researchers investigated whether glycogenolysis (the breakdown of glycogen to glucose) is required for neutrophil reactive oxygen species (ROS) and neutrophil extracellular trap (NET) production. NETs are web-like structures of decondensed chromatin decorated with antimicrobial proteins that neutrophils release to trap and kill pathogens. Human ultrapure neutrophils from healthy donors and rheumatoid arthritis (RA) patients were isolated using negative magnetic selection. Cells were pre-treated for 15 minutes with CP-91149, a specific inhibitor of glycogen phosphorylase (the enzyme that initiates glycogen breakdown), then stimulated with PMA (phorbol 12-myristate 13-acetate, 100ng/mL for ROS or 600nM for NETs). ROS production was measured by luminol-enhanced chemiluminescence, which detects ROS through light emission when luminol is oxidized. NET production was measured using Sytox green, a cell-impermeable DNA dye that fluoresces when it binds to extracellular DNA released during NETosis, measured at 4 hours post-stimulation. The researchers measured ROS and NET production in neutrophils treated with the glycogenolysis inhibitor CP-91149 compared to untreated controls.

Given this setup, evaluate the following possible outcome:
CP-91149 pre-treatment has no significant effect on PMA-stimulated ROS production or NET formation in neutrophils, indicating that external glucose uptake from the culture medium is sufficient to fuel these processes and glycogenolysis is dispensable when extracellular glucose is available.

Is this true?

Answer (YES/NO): NO